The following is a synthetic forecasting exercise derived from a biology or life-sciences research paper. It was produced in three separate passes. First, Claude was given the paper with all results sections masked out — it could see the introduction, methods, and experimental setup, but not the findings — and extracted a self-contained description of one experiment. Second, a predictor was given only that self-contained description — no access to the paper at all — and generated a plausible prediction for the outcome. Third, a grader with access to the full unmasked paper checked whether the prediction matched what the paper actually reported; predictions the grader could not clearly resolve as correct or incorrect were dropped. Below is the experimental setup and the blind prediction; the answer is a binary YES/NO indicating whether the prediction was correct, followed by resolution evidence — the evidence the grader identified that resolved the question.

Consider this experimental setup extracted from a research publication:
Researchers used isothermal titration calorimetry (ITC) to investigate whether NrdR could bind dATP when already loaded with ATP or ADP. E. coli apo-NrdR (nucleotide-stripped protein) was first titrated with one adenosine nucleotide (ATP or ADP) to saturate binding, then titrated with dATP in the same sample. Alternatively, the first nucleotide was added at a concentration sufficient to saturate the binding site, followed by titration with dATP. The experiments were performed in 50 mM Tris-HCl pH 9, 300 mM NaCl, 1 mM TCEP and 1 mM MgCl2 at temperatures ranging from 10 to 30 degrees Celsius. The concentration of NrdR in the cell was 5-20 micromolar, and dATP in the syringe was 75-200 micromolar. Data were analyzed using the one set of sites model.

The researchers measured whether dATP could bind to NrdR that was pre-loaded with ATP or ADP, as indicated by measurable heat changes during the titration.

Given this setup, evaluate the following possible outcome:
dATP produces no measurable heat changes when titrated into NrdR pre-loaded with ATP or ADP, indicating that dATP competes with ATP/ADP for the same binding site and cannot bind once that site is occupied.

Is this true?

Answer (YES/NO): NO